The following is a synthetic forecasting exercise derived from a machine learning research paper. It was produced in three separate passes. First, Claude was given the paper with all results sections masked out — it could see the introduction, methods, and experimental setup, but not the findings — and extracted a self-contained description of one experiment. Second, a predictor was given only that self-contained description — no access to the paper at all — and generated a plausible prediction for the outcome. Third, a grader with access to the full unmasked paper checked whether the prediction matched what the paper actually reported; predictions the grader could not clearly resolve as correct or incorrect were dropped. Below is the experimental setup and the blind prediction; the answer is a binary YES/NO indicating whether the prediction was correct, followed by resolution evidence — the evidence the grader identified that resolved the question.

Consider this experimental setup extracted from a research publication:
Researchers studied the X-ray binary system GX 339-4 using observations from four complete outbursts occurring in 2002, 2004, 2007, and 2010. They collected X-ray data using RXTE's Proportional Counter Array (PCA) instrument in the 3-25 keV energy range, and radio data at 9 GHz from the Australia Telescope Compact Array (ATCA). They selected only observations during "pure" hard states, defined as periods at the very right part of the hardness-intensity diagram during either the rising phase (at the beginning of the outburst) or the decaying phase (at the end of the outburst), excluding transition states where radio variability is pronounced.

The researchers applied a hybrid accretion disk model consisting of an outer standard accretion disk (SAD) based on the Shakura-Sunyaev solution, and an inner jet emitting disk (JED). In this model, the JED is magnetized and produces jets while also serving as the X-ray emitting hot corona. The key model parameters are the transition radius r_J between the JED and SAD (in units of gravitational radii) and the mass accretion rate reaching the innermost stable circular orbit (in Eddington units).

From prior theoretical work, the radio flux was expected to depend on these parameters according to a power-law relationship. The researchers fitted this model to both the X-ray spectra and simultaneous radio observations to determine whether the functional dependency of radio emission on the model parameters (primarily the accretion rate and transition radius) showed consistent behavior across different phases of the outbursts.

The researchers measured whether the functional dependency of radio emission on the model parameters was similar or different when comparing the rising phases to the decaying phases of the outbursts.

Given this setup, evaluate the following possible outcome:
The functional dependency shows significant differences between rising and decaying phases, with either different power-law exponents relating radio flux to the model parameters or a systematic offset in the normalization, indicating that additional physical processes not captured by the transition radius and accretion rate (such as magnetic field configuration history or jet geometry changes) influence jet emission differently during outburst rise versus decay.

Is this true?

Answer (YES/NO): YES